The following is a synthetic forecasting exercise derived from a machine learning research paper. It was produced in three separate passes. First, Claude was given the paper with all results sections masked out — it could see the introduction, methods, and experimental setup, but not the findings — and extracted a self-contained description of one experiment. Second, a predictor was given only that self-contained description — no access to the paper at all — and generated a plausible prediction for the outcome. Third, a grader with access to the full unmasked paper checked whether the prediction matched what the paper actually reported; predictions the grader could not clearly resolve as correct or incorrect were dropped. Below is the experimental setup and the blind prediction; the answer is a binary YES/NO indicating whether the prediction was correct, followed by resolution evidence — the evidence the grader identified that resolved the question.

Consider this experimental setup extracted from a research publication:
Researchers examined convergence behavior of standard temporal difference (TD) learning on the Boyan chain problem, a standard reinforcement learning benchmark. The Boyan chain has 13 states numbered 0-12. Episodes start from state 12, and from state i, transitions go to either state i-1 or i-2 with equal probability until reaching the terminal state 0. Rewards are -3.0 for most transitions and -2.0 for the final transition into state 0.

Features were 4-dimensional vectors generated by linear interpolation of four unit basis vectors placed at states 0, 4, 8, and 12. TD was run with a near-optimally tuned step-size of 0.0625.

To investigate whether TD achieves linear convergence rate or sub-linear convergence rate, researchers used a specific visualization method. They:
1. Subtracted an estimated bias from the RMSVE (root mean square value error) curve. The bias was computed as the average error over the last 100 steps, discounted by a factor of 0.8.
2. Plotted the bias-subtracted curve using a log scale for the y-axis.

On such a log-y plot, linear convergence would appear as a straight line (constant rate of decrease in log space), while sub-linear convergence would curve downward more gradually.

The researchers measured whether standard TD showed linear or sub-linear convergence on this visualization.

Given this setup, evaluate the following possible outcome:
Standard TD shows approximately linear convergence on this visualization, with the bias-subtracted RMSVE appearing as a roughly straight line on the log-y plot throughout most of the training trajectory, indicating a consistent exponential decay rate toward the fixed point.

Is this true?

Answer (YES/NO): NO